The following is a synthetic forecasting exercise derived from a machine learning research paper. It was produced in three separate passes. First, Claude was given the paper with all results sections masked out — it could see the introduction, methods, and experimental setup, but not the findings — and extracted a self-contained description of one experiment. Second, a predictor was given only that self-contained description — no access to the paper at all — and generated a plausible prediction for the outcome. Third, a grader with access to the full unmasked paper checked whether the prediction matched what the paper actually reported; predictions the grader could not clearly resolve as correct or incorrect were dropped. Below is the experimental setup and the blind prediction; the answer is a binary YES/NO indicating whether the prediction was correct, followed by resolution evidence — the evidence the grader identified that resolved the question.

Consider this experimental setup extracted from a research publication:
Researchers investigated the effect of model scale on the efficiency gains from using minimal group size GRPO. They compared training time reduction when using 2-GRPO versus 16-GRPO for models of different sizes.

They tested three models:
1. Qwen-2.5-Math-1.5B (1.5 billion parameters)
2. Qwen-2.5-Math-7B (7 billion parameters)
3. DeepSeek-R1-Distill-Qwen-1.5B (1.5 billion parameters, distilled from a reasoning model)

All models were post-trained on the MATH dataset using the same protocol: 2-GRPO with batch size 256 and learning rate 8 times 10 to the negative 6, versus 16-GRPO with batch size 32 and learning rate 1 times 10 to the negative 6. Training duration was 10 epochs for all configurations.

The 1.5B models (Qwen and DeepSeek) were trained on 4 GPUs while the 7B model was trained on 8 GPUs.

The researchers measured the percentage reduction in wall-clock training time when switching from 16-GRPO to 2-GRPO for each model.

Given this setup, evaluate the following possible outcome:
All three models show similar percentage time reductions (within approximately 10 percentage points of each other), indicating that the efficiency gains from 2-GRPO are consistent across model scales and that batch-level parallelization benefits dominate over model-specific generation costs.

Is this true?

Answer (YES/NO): YES